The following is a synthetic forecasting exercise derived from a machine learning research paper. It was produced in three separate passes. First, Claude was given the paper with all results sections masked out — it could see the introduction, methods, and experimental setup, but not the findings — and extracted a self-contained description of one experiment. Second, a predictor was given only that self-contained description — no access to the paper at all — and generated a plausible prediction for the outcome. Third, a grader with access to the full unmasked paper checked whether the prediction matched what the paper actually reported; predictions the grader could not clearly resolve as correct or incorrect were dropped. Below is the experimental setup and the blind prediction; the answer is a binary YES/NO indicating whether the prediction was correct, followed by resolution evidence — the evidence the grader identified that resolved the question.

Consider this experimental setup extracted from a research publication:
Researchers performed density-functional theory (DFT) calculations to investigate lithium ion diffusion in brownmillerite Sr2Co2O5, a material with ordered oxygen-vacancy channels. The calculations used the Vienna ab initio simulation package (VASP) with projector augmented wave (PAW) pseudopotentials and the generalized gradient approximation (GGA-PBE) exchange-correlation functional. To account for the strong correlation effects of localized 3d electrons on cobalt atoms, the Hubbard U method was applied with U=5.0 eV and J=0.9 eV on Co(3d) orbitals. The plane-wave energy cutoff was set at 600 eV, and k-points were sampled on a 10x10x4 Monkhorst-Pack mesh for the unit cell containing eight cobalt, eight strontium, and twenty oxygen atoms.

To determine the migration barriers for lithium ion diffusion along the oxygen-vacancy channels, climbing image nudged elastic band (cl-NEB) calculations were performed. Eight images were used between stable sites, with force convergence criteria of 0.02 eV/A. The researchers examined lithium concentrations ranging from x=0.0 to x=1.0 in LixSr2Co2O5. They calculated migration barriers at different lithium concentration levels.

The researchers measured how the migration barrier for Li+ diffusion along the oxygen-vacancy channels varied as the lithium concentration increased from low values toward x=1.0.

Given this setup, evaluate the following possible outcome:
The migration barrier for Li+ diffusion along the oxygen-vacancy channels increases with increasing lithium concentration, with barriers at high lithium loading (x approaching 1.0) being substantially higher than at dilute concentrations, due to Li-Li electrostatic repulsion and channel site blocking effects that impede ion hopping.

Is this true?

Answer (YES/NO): NO